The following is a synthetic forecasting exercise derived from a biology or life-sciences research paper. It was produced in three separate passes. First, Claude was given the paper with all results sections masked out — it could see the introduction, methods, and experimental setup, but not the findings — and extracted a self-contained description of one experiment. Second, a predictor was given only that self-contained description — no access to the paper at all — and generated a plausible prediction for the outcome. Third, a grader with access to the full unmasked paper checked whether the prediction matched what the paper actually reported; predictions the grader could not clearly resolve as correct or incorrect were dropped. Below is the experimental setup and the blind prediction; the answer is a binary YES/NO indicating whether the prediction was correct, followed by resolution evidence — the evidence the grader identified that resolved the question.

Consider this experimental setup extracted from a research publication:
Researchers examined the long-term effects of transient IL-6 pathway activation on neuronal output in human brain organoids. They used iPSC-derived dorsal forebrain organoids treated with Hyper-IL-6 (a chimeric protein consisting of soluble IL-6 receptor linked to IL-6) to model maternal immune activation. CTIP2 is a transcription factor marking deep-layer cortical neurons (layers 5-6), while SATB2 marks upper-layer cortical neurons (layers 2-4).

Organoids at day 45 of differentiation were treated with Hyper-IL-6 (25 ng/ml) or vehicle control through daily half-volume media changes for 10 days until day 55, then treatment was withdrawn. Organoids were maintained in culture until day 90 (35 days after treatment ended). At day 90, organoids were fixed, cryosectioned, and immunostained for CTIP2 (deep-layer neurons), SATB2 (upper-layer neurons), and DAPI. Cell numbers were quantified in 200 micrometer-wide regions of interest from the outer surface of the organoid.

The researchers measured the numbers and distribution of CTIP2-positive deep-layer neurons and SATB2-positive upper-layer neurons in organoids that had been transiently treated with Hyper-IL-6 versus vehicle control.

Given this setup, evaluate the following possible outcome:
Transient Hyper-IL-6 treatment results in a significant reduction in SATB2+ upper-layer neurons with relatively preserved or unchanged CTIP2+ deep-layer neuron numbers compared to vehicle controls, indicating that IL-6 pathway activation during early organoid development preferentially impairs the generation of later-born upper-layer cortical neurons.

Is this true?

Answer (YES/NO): NO